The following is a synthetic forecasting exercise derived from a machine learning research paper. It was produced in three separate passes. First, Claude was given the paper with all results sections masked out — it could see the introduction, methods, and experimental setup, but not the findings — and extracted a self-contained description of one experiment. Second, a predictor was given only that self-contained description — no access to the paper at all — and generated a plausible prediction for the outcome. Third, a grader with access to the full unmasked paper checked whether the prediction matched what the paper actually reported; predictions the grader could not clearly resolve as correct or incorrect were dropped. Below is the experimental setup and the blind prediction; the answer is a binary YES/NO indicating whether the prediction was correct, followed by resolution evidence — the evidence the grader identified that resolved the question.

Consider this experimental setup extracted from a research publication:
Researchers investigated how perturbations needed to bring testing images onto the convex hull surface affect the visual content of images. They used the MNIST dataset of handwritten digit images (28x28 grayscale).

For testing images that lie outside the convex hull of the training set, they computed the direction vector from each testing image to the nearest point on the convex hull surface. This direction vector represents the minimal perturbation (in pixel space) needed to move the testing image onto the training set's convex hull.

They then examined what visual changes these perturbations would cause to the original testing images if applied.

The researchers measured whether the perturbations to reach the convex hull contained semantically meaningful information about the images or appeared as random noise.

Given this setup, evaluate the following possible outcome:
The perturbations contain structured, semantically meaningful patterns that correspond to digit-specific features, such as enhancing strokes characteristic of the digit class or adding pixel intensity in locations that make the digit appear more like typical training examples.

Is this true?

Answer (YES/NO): YES